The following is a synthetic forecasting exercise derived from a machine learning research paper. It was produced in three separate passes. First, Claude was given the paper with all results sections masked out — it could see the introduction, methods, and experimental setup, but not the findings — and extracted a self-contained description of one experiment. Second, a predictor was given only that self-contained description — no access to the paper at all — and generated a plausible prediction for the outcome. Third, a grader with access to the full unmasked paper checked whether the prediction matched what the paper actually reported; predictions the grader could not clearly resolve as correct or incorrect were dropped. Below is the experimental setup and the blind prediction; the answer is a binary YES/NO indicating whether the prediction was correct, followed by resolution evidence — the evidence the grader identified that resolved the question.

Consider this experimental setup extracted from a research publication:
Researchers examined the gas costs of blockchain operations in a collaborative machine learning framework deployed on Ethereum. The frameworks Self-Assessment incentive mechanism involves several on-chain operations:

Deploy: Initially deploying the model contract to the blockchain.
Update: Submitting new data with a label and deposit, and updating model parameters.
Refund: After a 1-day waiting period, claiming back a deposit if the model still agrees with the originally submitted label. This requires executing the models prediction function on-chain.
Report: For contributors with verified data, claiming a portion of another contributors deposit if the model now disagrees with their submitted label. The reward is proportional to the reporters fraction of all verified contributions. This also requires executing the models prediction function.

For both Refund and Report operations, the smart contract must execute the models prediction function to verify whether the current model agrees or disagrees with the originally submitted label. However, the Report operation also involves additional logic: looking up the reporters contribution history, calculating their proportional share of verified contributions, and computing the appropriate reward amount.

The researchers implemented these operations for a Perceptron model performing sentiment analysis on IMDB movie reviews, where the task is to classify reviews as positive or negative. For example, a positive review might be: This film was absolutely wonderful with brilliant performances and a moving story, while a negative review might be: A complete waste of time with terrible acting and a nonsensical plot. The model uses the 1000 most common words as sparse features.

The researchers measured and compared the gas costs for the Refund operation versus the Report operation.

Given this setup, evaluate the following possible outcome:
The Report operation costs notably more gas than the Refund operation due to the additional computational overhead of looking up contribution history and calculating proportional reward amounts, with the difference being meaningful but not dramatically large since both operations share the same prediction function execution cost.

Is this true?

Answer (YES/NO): NO